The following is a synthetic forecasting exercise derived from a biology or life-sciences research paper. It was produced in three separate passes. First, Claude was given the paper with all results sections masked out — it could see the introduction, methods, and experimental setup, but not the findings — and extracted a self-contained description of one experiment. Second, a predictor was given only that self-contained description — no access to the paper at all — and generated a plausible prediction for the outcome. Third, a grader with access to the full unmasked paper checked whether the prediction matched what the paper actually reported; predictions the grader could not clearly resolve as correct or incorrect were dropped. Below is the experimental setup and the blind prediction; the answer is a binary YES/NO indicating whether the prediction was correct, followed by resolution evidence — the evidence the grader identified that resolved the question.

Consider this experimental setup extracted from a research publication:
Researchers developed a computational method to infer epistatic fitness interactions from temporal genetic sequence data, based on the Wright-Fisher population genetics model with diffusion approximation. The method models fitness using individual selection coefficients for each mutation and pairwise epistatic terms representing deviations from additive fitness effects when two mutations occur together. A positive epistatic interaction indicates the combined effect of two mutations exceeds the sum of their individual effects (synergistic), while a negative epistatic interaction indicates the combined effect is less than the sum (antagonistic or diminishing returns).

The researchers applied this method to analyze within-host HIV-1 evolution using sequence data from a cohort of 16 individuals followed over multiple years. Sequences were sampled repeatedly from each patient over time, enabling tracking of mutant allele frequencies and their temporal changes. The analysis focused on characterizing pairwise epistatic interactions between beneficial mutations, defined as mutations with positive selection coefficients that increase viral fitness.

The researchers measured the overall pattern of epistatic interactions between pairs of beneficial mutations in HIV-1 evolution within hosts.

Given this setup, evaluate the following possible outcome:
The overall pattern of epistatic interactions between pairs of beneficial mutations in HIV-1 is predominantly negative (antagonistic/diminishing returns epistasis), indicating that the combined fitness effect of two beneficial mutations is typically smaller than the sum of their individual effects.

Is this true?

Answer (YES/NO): YES